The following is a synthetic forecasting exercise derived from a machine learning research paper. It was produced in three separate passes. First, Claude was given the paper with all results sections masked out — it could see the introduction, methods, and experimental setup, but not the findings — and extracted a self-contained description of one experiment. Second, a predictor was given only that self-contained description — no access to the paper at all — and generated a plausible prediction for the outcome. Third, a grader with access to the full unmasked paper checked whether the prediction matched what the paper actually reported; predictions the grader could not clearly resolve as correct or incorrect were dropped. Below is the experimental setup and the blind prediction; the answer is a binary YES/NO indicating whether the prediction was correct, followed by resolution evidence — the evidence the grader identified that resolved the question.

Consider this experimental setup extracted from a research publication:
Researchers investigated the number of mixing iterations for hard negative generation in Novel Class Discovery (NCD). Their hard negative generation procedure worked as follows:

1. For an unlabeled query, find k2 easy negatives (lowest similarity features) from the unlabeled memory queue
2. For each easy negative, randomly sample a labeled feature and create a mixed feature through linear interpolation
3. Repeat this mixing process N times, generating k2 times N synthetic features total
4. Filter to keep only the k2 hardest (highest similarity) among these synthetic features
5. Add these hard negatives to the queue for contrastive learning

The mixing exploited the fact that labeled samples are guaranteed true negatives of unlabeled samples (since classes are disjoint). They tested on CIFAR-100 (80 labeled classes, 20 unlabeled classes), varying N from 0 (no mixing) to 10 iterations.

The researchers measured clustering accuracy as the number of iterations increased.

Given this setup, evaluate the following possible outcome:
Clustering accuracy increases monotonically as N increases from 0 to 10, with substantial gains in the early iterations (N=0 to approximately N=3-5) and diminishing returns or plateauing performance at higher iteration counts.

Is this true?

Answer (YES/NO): YES